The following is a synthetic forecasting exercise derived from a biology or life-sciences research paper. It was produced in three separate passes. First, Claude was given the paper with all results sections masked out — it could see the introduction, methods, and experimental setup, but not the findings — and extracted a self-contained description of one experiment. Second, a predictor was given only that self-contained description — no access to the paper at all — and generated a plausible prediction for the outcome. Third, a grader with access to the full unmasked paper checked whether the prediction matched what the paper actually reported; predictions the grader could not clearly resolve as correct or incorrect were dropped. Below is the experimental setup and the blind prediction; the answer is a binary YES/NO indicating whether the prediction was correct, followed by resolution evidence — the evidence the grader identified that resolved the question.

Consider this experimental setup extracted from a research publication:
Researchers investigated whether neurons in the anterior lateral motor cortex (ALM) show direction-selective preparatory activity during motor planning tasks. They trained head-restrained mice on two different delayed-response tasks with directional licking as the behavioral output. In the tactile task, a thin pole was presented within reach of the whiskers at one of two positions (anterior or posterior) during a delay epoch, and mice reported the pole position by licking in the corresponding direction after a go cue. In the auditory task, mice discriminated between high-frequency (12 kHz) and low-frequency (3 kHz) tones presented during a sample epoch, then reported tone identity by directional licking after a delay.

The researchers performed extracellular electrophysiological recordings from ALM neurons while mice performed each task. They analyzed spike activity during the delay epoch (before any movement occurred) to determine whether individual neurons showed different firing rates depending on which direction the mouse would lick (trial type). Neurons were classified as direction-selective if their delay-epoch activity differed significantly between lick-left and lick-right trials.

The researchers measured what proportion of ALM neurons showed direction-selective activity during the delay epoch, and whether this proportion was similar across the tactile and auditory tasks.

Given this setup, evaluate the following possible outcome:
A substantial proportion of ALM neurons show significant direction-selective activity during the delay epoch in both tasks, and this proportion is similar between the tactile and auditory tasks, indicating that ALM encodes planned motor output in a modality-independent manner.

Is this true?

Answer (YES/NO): YES